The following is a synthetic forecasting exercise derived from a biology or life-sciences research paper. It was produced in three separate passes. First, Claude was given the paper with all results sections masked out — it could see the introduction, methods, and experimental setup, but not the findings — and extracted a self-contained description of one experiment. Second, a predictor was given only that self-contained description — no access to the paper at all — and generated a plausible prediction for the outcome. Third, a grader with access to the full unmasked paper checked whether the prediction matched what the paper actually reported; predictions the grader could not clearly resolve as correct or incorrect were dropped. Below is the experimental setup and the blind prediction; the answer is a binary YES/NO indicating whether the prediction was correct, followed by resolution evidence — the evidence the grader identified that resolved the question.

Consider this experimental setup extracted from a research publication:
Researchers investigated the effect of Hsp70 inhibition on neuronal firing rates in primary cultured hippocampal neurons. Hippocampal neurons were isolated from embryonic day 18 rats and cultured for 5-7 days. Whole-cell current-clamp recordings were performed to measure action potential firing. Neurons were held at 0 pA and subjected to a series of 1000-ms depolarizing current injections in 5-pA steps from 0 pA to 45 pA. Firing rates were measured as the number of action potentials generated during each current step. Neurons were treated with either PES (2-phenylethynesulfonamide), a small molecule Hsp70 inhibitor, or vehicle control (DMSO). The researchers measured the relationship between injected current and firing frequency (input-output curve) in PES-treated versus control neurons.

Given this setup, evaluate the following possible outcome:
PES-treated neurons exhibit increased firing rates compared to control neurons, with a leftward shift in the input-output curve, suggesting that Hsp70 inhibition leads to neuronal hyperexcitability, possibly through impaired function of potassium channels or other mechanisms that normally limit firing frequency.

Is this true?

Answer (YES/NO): NO